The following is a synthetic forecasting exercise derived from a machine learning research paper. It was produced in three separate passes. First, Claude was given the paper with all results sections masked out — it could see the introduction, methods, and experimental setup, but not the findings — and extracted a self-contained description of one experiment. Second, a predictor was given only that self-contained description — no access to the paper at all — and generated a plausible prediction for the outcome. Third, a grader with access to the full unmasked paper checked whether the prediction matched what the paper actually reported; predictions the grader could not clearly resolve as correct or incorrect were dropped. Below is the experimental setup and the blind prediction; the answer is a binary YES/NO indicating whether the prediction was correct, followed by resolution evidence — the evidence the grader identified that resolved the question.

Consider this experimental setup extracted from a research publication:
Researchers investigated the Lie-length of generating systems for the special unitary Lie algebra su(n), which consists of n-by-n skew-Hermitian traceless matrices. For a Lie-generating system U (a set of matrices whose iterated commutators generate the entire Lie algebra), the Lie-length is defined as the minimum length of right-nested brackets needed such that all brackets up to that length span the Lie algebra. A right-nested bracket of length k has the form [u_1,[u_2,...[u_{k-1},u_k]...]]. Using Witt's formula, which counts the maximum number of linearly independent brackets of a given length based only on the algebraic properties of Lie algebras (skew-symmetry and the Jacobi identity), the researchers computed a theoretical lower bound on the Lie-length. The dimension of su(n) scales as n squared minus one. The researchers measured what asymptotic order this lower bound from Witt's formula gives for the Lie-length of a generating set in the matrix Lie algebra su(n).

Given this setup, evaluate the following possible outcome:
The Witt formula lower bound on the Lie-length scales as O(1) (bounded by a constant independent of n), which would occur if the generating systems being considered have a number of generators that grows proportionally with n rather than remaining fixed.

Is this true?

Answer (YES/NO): NO